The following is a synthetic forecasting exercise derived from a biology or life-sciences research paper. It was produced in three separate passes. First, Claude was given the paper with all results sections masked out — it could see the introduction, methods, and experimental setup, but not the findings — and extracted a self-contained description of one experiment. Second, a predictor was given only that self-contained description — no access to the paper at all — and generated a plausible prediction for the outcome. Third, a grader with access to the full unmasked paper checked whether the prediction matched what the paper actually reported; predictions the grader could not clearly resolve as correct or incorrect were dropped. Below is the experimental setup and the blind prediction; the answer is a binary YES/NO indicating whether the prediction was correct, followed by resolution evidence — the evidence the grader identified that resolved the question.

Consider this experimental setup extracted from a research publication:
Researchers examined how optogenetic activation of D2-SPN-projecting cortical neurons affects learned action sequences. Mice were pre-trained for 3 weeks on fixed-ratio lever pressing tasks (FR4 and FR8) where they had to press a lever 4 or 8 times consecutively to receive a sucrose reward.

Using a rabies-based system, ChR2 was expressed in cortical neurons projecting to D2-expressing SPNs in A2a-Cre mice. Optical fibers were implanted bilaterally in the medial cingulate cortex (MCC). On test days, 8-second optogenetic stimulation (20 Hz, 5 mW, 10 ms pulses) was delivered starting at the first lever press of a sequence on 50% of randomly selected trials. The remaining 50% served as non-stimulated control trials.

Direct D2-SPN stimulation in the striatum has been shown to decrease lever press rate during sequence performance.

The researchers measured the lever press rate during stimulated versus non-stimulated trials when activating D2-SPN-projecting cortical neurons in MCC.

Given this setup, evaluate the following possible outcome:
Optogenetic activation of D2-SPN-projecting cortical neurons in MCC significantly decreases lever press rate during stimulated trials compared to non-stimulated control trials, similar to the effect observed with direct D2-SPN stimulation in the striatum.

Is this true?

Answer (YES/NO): NO